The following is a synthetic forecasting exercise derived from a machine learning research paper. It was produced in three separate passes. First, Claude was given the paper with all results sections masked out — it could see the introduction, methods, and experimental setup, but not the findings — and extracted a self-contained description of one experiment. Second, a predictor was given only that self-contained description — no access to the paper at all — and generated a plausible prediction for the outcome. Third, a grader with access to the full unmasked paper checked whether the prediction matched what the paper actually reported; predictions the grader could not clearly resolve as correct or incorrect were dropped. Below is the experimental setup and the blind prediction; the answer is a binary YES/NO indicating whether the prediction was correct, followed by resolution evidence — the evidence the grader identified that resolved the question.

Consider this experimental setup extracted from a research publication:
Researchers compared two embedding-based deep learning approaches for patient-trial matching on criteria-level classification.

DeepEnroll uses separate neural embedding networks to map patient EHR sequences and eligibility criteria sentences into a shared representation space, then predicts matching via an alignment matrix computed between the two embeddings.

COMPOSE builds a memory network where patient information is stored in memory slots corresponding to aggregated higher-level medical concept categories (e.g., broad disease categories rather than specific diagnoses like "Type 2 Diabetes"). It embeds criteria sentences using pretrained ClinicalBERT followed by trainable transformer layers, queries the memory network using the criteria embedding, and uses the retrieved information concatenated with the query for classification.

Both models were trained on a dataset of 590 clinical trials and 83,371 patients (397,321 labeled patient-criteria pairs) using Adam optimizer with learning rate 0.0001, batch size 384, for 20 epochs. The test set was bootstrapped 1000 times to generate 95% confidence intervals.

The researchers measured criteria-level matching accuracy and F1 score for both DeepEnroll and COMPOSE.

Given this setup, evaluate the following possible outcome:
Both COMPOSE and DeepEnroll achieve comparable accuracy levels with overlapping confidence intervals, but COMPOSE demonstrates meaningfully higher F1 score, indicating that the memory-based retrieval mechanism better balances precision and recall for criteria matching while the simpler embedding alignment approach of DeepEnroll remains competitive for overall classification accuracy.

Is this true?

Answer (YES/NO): NO